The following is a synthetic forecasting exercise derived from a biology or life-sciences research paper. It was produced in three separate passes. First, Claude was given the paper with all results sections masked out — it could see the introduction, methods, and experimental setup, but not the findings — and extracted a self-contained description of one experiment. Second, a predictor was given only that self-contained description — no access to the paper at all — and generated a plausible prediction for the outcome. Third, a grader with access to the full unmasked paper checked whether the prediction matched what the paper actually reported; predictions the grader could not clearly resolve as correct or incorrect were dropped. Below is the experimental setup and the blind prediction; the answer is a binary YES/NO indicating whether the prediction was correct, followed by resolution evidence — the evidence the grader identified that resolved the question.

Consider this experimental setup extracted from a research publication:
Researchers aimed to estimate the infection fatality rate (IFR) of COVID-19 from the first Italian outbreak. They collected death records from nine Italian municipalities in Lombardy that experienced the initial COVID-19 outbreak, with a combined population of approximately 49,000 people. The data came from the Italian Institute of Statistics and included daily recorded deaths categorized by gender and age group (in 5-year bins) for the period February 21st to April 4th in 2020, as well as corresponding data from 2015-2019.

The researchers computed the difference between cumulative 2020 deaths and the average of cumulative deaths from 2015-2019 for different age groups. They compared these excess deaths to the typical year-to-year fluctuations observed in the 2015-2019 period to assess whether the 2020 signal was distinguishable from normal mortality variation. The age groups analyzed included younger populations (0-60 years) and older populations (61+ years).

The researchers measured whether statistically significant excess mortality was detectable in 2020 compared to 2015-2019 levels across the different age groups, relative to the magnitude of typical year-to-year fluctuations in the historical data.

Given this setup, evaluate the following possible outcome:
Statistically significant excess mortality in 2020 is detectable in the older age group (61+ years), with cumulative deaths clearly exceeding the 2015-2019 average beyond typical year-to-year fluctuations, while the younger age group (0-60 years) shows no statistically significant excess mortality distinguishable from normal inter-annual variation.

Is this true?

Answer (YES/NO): YES